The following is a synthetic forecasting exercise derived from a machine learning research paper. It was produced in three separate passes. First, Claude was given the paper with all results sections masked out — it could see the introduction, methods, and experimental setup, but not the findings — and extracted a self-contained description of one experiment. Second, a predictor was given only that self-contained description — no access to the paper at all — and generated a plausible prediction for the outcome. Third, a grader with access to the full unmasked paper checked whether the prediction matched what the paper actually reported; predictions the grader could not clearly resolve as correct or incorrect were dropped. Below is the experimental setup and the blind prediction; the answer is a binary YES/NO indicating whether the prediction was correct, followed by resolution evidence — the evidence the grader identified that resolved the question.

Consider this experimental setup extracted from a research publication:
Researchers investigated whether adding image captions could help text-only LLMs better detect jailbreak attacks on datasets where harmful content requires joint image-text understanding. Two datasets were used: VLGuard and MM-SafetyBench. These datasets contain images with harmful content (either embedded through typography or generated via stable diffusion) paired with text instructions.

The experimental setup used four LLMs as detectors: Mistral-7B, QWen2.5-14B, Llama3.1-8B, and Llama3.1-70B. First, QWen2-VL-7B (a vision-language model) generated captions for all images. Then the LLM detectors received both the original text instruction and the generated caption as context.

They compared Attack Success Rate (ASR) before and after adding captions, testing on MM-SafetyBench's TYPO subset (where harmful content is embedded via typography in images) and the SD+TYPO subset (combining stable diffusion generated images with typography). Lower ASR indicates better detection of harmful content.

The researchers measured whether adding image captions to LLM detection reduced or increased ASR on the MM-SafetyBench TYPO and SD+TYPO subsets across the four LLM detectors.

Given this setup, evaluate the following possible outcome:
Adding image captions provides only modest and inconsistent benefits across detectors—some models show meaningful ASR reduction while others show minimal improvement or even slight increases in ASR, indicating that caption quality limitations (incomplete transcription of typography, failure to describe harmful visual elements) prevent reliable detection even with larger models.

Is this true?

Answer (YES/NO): NO